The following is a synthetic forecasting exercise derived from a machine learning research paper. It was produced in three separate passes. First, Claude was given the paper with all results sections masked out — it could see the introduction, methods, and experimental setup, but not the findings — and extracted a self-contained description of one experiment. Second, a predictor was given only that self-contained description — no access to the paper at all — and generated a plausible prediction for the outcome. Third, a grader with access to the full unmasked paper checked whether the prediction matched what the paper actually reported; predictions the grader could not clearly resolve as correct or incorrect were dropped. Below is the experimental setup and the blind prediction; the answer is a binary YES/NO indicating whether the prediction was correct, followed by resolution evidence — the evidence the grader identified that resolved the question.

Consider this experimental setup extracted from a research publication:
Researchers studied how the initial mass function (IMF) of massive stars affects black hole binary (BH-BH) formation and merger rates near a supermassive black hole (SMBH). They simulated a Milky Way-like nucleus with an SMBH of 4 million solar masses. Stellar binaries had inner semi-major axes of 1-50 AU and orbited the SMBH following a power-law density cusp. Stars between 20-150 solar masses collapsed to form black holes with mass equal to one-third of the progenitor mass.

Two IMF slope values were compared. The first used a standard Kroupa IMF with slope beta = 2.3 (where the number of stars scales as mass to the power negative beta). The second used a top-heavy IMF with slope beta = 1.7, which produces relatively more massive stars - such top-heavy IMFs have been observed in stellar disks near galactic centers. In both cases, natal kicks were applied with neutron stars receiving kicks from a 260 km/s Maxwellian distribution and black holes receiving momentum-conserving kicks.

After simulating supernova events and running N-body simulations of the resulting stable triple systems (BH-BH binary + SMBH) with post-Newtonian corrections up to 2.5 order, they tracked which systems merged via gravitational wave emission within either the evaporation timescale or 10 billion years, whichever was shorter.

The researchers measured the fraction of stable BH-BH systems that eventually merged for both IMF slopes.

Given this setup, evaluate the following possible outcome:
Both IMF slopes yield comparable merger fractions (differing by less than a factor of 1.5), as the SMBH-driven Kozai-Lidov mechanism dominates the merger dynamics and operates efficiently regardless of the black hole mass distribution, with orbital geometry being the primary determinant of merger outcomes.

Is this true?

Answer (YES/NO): YES